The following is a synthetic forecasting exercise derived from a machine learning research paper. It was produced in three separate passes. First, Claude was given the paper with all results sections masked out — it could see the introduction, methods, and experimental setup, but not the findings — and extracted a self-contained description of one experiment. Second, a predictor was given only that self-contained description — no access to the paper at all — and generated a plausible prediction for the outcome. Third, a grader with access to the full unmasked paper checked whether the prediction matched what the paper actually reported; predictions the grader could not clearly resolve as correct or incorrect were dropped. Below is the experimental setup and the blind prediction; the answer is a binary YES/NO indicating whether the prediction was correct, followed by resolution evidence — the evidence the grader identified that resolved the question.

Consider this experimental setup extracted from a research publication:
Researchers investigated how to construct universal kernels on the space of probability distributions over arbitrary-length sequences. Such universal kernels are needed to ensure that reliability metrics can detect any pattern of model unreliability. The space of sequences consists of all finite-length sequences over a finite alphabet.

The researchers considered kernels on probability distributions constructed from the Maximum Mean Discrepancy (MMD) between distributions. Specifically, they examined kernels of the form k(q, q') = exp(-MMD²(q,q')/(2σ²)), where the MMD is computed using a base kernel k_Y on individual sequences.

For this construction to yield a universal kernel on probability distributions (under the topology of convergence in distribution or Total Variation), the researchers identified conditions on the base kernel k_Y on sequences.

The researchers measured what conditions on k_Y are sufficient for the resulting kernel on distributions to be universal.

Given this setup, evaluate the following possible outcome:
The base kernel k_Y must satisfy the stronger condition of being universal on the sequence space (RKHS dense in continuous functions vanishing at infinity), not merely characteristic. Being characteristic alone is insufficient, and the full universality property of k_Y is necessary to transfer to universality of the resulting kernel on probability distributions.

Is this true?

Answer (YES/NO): NO